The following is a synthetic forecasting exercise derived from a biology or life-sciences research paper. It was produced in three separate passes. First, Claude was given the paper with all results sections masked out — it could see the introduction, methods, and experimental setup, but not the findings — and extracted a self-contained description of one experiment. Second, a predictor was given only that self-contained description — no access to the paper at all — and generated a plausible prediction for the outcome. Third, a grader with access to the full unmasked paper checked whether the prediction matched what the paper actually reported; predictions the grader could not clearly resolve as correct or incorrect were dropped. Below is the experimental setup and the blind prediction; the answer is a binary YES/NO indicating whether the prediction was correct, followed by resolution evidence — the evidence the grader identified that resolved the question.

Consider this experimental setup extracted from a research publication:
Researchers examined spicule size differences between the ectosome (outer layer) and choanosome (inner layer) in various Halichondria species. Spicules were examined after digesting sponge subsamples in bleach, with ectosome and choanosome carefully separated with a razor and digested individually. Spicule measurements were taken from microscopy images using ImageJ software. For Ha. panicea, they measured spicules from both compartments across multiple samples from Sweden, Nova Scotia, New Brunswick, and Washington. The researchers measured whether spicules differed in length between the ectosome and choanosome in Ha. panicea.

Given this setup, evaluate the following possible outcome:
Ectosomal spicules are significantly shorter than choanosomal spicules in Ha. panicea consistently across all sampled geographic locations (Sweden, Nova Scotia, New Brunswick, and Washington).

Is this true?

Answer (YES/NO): NO